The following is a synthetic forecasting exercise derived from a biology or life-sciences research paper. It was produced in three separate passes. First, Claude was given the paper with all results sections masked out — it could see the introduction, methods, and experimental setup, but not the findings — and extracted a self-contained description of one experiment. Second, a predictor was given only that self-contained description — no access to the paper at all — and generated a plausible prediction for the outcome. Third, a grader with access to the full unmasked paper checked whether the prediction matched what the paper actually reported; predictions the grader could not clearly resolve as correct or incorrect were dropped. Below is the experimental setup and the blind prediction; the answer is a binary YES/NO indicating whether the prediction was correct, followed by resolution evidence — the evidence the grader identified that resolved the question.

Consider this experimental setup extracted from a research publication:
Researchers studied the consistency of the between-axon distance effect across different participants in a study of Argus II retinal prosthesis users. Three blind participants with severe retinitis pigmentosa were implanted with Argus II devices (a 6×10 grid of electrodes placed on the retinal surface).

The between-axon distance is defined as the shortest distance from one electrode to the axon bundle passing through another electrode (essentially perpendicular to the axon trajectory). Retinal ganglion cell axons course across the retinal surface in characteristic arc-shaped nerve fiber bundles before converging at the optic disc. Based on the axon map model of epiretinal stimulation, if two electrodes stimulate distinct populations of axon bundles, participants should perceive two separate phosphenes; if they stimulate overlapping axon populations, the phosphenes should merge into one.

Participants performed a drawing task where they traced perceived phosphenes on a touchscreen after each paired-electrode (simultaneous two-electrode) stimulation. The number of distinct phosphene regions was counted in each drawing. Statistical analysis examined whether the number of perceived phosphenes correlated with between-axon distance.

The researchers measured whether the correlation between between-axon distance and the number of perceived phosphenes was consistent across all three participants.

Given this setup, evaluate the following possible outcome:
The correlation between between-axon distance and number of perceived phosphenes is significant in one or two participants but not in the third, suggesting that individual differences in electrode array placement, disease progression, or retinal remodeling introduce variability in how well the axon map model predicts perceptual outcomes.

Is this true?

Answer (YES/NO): YES